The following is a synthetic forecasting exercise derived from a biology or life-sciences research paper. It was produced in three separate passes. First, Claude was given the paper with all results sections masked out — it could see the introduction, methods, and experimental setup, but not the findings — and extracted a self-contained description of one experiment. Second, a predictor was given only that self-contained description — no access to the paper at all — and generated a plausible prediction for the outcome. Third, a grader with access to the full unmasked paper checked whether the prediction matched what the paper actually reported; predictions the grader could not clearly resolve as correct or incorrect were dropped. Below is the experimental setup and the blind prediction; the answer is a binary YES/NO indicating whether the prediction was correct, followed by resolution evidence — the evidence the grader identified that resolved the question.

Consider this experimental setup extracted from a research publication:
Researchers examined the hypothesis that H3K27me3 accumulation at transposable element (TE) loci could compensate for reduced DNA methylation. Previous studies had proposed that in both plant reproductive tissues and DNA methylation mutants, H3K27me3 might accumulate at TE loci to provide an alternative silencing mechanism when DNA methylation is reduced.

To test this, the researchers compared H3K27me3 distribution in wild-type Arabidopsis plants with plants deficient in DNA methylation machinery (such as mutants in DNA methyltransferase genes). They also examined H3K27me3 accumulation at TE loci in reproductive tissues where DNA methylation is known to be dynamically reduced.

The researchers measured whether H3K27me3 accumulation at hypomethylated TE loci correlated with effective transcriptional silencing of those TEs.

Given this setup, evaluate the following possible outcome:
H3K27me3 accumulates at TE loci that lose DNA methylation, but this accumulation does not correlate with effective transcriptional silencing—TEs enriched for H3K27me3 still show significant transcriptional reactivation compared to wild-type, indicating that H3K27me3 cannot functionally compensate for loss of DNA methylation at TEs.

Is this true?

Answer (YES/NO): YES